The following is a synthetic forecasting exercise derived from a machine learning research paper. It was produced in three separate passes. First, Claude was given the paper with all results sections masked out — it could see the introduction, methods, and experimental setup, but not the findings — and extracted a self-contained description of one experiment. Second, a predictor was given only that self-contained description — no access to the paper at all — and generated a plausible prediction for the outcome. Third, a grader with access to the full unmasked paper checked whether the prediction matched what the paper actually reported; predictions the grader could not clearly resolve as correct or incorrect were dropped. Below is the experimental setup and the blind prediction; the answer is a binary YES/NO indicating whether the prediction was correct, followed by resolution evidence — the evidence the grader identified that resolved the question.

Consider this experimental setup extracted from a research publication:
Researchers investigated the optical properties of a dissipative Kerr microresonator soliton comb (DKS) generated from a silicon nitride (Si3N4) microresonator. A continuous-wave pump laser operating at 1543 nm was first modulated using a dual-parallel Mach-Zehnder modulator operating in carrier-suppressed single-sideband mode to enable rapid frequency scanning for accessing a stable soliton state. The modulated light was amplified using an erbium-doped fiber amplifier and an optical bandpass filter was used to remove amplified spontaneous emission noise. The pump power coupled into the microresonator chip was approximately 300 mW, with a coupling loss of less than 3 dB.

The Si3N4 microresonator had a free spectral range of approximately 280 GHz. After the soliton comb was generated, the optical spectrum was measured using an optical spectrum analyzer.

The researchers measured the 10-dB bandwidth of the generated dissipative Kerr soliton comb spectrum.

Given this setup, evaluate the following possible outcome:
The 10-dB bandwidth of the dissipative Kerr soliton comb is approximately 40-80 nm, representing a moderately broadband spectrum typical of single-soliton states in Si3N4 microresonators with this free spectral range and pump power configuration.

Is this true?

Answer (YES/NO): NO